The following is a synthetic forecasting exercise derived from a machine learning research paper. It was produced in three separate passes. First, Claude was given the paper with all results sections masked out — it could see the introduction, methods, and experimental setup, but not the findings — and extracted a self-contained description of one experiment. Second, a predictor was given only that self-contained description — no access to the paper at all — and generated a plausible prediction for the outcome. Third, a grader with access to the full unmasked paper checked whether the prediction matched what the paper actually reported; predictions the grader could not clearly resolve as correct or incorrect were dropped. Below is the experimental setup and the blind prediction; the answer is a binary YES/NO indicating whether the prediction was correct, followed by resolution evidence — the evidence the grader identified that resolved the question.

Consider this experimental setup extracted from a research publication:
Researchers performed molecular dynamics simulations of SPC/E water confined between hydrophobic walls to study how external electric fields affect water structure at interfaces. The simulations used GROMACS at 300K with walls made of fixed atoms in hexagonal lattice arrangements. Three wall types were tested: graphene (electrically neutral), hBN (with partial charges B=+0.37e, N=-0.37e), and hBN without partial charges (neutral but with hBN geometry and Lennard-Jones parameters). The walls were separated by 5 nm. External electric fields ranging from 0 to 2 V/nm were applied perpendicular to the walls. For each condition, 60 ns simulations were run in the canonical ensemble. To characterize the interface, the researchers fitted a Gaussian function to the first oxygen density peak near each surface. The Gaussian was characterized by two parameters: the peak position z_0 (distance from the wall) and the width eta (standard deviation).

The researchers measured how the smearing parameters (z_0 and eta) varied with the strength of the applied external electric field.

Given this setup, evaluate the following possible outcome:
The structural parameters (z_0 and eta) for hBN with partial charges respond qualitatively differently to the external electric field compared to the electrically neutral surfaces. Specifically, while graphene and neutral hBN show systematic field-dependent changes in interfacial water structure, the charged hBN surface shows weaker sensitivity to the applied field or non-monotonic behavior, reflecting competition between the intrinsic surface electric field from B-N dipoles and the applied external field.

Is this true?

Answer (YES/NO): NO